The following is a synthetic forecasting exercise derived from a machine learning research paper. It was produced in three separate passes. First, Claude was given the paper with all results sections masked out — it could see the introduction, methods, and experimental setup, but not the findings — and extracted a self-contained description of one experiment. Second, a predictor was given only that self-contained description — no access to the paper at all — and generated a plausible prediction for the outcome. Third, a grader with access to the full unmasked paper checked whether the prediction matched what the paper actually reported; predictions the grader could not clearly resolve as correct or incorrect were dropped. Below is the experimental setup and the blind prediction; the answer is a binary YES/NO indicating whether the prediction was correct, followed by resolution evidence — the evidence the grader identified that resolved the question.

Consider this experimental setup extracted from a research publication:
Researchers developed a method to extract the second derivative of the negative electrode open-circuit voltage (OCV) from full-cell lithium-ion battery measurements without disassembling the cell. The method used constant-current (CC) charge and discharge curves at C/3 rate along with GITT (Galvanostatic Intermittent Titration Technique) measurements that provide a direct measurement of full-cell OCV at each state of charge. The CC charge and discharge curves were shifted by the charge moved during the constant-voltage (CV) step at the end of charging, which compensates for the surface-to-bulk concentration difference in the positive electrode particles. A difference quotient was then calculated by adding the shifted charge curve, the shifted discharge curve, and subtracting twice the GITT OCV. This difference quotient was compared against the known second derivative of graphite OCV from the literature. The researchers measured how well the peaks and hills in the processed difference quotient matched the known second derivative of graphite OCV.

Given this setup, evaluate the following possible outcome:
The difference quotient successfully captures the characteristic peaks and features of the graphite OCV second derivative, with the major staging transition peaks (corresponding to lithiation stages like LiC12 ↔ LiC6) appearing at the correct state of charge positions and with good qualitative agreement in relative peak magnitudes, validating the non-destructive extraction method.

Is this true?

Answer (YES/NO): NO